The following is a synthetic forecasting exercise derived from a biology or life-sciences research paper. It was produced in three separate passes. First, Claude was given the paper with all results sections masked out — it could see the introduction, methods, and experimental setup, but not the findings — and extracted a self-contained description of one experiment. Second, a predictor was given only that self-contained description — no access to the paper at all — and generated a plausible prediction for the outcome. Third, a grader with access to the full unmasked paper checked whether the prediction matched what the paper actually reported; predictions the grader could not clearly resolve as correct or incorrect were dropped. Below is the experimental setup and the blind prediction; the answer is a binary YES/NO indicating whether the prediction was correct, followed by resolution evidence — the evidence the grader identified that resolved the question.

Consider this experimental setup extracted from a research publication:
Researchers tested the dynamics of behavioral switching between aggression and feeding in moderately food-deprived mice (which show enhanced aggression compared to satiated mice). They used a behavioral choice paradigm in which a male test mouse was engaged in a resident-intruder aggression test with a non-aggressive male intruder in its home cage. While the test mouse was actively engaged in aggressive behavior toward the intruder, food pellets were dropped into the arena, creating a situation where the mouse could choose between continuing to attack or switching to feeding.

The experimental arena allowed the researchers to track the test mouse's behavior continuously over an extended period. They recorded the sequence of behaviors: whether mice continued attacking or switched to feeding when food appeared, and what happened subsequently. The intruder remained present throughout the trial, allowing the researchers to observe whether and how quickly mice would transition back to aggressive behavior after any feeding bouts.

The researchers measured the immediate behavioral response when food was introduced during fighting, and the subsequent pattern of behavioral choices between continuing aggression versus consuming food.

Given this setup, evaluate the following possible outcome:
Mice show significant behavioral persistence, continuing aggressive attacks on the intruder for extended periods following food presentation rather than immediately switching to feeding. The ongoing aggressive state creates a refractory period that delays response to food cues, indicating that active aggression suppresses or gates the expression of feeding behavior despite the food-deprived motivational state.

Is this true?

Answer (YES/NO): NO